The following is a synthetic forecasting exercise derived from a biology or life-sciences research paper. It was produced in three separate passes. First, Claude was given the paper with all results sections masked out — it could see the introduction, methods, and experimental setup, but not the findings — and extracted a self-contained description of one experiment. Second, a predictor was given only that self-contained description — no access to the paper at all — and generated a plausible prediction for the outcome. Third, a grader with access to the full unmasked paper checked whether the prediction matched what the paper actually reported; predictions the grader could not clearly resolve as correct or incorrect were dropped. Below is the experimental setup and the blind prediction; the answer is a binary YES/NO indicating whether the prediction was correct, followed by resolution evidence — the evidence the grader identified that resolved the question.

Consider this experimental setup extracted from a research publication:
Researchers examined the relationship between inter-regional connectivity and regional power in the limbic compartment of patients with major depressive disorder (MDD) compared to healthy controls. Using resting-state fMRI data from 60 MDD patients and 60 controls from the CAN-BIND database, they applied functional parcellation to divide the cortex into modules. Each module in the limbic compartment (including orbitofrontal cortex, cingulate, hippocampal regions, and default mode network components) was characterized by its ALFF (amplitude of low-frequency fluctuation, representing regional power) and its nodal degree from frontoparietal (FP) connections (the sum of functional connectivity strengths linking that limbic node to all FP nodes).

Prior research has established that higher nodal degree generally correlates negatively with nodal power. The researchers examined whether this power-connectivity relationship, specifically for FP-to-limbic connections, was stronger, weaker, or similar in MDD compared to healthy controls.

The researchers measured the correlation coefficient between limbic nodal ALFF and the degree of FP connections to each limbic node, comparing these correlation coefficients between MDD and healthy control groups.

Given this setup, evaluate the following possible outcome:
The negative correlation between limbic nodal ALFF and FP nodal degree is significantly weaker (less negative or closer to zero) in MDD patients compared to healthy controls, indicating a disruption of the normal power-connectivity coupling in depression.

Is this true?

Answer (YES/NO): YES